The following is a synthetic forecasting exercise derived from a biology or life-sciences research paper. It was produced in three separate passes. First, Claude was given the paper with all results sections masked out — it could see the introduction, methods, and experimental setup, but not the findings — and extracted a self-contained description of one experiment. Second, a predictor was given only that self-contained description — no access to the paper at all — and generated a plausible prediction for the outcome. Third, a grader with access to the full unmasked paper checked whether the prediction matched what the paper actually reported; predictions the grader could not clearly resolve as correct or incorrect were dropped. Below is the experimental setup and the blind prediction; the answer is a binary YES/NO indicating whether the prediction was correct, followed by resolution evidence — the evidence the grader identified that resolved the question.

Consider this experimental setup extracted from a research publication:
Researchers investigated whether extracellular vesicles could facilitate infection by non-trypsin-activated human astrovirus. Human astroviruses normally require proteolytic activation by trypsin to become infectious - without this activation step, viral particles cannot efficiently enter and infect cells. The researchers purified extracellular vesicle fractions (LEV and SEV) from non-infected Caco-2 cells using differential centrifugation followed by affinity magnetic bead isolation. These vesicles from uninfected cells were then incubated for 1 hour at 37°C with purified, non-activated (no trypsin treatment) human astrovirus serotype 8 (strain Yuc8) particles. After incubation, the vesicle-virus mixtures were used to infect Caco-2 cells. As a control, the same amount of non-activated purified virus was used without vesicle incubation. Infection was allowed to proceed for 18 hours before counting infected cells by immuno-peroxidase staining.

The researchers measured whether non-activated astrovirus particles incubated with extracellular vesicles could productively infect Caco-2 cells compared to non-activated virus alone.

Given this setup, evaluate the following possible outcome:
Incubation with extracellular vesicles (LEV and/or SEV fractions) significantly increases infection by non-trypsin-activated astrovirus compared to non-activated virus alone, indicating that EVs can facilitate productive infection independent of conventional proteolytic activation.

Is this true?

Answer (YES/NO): YES